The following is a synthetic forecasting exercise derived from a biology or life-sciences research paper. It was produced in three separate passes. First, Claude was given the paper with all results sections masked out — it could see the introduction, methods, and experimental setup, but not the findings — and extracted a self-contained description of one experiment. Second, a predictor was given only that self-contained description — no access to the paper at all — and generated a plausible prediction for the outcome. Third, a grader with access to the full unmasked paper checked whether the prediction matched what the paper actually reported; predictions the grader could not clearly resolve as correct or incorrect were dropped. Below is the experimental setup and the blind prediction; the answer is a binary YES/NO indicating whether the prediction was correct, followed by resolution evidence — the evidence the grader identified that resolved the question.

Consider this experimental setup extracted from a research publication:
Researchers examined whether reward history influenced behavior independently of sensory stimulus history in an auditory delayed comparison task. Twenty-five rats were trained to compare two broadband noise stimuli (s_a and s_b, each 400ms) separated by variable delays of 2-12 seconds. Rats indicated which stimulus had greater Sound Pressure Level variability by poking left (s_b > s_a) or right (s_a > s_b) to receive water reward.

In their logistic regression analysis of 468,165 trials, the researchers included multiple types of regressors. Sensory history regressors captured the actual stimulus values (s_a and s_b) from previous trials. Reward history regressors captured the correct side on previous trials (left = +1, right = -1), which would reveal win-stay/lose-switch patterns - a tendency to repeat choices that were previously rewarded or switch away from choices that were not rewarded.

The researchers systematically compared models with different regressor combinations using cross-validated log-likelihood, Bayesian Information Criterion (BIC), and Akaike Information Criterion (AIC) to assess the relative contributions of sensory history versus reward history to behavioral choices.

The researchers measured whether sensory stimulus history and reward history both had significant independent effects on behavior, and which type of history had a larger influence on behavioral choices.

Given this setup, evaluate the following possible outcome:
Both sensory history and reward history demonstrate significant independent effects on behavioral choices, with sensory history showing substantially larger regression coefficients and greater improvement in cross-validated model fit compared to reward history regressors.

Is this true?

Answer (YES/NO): YES